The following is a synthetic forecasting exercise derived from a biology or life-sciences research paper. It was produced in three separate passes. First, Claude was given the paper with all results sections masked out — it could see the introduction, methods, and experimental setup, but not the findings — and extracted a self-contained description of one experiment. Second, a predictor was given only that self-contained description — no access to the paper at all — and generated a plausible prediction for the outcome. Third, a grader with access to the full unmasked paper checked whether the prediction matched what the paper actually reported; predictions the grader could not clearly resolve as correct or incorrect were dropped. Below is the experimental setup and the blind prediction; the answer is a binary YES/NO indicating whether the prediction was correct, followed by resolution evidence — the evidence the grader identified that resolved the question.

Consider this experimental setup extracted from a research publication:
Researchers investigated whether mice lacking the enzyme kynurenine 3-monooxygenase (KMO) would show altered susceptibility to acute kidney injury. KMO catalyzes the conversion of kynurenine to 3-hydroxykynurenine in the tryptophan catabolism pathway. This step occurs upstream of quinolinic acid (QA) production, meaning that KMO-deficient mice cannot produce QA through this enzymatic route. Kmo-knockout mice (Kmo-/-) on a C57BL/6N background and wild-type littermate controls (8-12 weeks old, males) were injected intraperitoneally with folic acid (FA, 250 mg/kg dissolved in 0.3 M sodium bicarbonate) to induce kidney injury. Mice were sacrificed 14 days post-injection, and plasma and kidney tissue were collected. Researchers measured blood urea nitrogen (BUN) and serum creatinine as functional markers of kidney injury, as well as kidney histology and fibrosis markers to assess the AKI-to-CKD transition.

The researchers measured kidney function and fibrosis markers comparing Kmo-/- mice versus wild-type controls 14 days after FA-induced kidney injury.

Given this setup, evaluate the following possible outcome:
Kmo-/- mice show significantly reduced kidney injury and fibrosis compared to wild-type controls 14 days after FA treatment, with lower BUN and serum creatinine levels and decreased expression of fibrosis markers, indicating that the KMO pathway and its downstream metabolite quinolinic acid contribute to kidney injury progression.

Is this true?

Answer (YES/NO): NO